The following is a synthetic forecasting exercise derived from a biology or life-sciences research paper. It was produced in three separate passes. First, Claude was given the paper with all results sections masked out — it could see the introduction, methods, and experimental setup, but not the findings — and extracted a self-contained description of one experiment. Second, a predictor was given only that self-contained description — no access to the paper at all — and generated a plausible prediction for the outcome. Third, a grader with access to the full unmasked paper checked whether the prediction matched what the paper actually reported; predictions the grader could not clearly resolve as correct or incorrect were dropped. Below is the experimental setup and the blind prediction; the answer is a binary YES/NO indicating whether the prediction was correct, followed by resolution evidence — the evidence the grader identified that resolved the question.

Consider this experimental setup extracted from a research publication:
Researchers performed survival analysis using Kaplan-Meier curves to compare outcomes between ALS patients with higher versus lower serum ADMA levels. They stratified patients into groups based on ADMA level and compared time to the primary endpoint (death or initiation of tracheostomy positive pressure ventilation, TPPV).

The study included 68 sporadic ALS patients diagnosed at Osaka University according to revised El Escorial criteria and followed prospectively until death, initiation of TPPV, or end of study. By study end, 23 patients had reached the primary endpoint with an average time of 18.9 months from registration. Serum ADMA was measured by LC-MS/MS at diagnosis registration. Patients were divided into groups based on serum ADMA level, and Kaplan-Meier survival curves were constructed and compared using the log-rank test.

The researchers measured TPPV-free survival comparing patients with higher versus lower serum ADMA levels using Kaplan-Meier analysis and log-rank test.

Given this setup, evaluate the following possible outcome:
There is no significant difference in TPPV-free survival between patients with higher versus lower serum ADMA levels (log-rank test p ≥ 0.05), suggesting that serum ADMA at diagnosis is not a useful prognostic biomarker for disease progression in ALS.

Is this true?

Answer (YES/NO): NO